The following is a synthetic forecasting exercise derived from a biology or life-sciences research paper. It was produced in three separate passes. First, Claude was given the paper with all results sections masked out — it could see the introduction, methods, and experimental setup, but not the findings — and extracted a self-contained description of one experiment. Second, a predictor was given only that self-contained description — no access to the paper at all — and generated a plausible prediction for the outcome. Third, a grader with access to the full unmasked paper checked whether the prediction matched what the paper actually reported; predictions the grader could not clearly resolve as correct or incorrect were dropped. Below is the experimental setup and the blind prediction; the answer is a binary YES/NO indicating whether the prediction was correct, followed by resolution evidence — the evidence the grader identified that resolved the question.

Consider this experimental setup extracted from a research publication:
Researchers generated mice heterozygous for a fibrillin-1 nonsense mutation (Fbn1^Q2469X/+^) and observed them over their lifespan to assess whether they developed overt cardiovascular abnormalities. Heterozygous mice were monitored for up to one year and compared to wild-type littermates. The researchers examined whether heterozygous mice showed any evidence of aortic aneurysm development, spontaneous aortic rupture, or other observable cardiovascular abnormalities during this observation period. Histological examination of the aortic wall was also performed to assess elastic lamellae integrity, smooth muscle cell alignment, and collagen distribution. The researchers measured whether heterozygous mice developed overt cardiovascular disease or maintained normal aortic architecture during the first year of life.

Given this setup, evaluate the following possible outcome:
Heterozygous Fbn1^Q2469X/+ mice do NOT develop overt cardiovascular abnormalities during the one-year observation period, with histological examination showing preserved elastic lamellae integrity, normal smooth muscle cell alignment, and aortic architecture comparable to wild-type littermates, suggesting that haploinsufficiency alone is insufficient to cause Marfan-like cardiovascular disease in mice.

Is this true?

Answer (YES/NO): YES